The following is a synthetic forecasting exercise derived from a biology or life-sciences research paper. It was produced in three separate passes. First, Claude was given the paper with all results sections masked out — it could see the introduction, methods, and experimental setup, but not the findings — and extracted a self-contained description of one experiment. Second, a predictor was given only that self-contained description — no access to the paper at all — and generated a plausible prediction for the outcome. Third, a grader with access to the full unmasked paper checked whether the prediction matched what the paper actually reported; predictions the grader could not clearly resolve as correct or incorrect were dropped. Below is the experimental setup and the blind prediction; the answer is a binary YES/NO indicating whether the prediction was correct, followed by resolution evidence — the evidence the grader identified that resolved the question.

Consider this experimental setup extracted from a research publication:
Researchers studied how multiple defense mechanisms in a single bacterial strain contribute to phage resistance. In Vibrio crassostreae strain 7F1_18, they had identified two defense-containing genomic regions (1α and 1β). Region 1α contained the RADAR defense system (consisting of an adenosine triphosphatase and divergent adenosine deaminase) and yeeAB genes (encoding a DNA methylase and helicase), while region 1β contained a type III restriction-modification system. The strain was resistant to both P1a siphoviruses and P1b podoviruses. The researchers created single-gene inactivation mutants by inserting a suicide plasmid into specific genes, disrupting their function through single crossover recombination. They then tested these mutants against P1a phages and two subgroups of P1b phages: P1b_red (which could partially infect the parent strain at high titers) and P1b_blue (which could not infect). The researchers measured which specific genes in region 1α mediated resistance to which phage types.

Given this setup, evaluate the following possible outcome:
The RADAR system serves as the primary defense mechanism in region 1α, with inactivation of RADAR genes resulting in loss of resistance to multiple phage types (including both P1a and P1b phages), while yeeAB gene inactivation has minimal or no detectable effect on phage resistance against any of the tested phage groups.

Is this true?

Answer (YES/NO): NO